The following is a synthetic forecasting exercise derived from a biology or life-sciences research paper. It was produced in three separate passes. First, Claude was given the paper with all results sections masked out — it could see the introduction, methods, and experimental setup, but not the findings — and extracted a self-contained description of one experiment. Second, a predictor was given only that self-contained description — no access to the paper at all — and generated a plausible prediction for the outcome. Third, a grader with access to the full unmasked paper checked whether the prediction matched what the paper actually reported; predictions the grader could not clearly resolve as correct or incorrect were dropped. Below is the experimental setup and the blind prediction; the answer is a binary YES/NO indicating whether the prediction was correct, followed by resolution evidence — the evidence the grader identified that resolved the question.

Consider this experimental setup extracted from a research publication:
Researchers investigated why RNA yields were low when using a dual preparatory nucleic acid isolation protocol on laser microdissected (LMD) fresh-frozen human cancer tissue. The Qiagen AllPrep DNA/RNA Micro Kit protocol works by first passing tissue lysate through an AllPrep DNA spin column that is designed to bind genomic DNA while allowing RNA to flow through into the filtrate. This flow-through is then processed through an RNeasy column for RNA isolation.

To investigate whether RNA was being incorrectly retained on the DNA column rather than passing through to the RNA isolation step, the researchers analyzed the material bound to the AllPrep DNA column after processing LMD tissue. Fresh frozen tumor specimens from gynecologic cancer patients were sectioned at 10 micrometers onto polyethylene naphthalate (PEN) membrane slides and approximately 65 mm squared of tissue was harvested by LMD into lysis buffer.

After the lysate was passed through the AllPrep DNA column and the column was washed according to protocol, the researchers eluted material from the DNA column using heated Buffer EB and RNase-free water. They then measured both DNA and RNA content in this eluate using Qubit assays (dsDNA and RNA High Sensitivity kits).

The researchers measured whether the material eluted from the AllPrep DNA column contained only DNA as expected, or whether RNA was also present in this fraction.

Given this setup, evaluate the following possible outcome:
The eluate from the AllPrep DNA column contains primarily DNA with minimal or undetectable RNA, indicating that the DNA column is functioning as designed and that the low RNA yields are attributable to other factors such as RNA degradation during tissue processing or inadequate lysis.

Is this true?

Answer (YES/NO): NO